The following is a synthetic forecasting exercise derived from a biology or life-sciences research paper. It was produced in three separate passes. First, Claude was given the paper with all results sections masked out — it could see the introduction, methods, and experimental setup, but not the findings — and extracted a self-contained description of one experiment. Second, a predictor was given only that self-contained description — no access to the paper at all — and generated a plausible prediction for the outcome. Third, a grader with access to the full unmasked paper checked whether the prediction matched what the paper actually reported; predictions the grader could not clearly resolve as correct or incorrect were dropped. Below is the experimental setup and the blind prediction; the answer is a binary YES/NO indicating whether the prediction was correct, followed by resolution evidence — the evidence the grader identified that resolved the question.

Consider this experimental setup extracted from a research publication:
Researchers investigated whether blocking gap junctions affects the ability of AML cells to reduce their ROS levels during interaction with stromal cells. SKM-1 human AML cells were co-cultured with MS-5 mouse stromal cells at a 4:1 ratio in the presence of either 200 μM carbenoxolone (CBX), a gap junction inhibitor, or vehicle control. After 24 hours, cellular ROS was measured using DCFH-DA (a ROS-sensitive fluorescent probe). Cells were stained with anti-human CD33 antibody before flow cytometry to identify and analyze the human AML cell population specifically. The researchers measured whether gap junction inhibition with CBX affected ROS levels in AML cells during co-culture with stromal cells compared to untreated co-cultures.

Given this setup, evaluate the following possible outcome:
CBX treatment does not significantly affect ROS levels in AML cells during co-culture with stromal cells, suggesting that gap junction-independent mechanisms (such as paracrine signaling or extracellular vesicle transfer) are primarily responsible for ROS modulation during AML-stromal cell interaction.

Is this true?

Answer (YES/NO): NO